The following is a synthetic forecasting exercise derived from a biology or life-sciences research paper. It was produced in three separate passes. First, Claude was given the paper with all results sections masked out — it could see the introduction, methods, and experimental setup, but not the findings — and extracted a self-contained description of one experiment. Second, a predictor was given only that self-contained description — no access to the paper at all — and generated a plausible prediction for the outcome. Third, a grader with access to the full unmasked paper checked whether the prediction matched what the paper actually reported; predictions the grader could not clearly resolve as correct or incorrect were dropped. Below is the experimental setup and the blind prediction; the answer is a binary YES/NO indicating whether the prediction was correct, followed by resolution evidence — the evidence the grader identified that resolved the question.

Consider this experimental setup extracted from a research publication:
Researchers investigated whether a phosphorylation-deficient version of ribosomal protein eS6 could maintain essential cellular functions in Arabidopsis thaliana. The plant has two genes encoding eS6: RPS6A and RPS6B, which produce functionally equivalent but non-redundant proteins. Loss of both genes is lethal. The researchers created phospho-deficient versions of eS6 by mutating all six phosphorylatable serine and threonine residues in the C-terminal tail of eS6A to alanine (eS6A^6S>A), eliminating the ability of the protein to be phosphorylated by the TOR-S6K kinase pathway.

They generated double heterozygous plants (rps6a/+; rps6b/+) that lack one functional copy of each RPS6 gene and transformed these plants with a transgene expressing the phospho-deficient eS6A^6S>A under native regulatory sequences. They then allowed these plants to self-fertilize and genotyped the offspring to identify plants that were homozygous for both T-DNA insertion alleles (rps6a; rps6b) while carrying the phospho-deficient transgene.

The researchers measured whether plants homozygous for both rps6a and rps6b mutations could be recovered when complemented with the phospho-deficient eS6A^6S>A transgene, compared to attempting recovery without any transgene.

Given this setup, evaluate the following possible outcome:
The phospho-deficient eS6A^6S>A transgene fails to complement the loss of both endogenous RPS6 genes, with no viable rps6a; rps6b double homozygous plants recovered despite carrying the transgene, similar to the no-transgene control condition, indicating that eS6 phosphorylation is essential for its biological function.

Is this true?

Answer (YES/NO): NO